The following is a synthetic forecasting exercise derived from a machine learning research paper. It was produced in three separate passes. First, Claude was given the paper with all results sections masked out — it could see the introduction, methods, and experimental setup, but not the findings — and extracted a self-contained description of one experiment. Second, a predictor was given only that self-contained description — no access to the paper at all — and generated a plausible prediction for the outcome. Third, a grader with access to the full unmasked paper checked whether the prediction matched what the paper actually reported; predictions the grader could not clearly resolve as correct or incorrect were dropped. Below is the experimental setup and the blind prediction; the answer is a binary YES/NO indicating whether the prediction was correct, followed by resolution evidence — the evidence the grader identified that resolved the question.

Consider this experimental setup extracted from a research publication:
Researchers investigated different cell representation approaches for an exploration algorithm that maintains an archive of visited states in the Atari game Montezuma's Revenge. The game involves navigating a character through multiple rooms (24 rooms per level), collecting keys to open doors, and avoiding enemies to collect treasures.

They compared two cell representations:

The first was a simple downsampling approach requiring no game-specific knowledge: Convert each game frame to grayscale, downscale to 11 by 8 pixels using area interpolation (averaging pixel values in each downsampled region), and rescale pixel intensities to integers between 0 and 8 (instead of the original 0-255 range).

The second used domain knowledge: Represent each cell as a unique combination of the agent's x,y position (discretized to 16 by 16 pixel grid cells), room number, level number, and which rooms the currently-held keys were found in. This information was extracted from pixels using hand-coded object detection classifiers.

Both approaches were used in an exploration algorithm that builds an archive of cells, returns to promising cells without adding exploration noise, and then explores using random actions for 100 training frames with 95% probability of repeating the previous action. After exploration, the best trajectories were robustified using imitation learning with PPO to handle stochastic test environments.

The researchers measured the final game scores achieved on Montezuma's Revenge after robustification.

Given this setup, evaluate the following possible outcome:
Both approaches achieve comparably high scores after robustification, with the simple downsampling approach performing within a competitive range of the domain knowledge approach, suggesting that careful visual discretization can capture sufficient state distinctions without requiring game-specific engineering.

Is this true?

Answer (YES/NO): NO